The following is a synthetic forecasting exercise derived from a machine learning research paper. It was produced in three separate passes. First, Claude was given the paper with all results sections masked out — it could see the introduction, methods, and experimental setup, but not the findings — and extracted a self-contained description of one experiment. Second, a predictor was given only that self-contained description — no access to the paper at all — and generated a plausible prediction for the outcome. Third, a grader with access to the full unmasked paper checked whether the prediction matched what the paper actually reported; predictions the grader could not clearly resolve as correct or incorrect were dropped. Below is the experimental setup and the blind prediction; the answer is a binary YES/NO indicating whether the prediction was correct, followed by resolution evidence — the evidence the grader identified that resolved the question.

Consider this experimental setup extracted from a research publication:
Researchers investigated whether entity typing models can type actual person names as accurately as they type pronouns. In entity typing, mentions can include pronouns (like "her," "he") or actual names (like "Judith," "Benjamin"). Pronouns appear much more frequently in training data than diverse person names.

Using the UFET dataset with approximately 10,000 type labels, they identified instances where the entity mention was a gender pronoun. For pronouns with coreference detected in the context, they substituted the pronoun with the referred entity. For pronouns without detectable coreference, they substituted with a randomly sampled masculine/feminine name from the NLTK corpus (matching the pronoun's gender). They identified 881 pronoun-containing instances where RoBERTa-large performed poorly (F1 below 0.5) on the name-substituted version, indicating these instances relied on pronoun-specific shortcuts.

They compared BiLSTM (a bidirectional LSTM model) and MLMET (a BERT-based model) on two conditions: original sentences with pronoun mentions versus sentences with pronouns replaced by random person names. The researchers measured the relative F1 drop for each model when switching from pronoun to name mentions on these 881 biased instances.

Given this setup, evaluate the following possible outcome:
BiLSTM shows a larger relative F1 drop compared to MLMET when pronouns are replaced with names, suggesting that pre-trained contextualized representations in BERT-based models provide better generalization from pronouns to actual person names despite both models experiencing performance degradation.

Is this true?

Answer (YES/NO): YES